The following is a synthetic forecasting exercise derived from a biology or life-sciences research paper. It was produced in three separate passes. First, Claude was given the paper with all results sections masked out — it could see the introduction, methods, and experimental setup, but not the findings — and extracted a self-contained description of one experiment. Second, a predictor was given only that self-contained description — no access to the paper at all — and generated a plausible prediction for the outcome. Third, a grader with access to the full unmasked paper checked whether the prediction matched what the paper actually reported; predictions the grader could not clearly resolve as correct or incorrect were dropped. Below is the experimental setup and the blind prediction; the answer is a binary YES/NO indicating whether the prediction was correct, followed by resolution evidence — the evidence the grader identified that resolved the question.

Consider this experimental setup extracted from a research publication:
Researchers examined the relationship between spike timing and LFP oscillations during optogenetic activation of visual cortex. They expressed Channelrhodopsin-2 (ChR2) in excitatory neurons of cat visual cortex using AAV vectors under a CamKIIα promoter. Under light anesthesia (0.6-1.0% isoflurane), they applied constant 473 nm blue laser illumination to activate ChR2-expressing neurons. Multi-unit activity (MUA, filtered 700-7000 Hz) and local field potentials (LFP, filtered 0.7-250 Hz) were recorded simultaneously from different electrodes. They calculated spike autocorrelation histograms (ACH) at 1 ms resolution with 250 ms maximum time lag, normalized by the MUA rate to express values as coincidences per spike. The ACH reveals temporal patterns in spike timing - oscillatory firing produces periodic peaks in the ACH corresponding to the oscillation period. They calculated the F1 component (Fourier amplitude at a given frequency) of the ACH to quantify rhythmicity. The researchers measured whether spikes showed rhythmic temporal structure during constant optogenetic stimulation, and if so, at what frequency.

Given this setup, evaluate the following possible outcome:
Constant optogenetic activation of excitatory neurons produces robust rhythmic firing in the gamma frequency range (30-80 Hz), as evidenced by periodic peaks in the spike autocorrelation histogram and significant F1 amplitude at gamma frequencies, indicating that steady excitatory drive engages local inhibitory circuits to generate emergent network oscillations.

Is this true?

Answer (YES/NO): NO